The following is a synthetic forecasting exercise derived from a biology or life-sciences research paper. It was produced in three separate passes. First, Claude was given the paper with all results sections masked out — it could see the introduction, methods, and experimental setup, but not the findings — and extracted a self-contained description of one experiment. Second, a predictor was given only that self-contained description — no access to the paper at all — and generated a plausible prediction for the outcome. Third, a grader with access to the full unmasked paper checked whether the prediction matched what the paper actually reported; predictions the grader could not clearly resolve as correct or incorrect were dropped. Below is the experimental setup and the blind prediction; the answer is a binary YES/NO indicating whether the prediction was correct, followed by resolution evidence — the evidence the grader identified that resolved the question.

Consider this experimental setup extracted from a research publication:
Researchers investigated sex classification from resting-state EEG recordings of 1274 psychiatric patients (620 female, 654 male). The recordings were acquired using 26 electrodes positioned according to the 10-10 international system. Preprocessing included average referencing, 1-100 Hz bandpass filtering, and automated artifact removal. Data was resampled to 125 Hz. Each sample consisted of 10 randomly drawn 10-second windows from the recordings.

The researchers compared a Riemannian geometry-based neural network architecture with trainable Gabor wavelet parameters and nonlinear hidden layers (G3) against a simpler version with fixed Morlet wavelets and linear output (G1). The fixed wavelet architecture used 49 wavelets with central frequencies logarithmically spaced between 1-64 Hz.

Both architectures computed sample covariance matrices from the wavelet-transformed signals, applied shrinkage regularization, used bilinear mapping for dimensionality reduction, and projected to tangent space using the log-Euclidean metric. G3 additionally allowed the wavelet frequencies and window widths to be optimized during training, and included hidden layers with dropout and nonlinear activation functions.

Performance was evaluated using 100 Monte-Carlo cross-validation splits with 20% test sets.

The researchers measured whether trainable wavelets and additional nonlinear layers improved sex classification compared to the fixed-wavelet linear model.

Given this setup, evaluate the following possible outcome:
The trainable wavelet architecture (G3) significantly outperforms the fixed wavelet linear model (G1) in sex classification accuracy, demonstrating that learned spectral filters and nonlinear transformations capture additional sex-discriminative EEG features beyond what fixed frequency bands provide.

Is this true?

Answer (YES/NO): NO